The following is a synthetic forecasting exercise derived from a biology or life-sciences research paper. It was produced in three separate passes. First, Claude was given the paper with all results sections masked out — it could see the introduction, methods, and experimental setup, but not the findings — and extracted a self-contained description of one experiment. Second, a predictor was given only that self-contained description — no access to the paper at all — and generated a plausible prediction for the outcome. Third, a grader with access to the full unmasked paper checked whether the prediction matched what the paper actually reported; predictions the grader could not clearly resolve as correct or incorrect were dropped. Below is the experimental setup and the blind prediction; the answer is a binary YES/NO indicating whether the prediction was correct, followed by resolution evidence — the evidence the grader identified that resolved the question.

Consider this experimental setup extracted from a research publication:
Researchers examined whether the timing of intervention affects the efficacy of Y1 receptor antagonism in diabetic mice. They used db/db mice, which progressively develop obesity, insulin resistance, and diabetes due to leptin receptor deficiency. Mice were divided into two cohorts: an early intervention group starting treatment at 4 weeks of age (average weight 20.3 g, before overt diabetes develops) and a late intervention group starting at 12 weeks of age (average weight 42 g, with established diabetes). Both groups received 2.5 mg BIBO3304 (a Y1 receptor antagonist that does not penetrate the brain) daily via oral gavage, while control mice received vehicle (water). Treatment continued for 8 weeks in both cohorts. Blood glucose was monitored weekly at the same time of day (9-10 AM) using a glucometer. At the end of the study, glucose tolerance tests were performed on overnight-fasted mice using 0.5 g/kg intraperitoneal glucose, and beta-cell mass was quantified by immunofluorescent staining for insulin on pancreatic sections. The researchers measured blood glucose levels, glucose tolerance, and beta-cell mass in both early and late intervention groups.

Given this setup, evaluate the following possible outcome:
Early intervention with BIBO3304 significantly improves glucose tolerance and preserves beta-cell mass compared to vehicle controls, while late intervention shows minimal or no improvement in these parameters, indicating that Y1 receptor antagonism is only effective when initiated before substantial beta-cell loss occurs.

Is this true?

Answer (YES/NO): NO